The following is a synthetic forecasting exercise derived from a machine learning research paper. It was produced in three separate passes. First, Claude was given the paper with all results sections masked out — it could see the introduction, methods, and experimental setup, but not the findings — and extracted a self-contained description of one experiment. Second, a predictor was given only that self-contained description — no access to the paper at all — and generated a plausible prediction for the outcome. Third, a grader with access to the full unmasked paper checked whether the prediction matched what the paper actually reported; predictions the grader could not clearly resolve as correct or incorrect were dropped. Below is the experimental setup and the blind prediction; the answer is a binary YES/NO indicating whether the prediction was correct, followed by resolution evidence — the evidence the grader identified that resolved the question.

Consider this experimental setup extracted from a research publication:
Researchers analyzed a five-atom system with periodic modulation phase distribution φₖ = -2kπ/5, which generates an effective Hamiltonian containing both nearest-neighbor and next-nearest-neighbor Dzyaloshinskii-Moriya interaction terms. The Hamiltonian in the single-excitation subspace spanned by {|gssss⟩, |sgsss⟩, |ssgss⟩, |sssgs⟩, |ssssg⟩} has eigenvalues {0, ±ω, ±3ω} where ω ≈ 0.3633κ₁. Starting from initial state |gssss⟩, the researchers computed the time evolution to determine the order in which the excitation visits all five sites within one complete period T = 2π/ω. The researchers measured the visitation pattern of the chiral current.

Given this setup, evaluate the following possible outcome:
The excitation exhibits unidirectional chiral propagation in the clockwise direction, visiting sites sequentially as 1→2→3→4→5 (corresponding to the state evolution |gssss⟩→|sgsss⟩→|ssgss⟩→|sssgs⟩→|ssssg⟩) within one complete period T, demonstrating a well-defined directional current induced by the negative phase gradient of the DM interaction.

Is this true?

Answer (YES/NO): NO